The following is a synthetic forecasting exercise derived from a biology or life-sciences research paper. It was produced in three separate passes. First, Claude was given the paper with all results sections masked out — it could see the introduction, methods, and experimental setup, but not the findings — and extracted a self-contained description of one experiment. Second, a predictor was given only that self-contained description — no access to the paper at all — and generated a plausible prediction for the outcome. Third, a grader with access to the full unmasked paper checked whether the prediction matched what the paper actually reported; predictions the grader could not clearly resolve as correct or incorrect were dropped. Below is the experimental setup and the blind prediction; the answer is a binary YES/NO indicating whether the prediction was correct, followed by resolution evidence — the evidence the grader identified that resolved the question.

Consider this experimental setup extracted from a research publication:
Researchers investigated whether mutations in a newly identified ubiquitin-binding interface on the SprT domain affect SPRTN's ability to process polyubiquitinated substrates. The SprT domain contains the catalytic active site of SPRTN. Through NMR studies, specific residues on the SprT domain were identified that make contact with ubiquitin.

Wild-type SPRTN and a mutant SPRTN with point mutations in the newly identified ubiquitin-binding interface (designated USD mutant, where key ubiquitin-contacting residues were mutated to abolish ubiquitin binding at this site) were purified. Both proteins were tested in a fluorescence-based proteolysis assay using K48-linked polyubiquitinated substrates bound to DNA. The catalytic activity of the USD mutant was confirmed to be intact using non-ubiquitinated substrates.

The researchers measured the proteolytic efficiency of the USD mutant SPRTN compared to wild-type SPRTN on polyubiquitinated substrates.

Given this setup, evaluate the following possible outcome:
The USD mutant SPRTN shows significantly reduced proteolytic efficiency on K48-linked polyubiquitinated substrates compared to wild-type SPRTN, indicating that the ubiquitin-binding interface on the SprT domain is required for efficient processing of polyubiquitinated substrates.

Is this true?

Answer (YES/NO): YES